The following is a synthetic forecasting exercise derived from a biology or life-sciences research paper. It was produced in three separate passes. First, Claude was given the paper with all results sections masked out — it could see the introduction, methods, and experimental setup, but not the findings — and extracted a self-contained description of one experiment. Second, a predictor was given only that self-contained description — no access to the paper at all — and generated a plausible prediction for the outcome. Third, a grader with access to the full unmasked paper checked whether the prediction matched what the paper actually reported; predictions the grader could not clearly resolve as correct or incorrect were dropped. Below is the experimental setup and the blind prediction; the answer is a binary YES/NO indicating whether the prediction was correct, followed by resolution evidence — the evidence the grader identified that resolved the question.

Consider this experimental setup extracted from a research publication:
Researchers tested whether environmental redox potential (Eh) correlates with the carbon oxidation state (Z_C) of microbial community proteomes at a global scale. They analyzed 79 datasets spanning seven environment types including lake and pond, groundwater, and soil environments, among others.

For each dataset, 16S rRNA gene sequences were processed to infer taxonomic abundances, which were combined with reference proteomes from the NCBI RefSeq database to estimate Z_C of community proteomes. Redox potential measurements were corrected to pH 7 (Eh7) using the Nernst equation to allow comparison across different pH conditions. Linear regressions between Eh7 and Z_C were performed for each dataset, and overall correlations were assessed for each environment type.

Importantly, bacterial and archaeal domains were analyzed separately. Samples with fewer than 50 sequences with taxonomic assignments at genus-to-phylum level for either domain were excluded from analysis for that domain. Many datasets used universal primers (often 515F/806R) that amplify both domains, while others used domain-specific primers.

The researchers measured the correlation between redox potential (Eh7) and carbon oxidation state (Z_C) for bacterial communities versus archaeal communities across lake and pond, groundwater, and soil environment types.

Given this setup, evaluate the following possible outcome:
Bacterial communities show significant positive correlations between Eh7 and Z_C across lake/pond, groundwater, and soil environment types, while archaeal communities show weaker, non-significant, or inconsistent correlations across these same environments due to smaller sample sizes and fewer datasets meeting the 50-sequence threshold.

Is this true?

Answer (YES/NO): NO